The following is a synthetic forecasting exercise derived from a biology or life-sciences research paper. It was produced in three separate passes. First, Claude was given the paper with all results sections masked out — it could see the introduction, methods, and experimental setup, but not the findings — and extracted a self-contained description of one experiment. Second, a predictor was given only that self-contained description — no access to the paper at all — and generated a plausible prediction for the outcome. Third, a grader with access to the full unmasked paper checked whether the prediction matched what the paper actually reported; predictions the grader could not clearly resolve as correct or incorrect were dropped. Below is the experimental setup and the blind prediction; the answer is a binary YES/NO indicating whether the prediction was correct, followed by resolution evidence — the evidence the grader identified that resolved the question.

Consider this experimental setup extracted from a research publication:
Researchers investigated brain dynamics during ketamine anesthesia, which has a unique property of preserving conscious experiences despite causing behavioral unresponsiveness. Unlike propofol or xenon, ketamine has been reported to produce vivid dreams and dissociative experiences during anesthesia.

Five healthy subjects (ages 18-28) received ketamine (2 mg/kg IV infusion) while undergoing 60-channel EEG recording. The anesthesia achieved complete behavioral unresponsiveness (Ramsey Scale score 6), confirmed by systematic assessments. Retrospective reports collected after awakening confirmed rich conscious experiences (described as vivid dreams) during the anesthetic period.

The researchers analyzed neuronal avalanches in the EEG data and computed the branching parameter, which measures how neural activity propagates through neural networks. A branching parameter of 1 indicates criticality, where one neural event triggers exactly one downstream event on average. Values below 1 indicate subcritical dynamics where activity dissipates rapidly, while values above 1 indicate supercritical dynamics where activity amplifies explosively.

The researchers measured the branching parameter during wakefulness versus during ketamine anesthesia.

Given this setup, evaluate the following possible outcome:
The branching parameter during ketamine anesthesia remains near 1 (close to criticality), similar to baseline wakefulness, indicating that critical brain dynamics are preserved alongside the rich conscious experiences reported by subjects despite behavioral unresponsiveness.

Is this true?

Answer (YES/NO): YES